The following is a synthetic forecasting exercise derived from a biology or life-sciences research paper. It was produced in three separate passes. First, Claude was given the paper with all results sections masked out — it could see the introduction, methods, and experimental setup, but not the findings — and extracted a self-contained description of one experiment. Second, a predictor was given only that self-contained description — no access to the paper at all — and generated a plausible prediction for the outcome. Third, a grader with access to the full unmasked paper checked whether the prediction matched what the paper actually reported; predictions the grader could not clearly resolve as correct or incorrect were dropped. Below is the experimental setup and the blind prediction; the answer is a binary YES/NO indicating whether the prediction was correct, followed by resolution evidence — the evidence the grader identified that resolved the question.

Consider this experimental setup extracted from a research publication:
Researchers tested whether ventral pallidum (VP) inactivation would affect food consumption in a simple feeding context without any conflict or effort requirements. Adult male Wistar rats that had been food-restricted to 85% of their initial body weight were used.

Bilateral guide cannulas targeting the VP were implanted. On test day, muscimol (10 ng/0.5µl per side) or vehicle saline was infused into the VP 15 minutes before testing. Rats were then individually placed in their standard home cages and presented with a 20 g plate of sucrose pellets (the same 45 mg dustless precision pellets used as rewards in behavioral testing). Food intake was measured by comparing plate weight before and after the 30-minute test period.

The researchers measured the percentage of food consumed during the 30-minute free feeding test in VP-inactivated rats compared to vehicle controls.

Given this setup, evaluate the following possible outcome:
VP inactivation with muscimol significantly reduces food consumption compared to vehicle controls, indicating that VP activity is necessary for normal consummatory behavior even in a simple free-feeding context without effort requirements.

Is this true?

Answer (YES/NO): NO